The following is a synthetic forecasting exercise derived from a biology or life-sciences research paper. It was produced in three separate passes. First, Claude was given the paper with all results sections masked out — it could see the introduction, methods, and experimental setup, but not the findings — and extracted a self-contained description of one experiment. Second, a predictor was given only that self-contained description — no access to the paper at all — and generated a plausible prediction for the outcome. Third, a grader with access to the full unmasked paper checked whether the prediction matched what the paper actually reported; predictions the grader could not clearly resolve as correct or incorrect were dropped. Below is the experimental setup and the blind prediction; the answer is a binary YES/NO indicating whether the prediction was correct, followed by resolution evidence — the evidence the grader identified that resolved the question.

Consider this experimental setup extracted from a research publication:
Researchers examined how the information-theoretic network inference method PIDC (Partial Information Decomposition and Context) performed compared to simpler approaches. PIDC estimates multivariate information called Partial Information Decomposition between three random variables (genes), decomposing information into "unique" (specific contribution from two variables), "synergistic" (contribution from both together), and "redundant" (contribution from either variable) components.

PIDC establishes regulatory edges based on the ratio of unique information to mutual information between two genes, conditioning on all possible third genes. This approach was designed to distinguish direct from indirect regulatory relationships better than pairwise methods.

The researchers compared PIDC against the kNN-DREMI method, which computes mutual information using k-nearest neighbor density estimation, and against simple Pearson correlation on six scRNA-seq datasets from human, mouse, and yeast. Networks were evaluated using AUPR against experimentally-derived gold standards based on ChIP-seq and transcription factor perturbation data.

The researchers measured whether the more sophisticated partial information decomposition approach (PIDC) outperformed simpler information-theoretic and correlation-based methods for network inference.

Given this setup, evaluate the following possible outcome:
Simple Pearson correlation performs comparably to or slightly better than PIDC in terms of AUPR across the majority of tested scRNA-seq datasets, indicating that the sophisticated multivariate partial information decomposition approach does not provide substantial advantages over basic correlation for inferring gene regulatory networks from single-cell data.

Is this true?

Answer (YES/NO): YES